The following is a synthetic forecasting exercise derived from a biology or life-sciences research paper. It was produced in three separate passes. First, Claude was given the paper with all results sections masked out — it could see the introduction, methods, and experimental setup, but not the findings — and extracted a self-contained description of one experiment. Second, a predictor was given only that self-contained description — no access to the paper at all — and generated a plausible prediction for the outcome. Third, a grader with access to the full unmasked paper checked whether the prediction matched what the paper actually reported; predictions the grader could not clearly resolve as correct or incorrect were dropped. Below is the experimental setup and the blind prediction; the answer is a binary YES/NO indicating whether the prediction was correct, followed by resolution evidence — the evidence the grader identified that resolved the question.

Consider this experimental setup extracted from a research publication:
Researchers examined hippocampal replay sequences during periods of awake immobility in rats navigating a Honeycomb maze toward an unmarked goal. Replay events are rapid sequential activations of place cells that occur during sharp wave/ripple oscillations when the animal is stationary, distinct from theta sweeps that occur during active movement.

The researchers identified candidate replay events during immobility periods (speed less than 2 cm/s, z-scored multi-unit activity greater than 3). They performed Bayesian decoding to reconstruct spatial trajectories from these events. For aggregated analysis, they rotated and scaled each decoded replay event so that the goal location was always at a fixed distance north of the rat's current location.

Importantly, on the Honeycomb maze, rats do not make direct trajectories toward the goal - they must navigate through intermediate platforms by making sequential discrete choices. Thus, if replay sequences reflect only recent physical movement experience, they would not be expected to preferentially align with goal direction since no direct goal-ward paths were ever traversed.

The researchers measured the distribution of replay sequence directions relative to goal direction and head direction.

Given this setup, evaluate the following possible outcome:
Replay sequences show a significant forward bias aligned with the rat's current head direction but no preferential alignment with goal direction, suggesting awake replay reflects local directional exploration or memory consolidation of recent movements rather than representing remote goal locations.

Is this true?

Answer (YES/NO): NO